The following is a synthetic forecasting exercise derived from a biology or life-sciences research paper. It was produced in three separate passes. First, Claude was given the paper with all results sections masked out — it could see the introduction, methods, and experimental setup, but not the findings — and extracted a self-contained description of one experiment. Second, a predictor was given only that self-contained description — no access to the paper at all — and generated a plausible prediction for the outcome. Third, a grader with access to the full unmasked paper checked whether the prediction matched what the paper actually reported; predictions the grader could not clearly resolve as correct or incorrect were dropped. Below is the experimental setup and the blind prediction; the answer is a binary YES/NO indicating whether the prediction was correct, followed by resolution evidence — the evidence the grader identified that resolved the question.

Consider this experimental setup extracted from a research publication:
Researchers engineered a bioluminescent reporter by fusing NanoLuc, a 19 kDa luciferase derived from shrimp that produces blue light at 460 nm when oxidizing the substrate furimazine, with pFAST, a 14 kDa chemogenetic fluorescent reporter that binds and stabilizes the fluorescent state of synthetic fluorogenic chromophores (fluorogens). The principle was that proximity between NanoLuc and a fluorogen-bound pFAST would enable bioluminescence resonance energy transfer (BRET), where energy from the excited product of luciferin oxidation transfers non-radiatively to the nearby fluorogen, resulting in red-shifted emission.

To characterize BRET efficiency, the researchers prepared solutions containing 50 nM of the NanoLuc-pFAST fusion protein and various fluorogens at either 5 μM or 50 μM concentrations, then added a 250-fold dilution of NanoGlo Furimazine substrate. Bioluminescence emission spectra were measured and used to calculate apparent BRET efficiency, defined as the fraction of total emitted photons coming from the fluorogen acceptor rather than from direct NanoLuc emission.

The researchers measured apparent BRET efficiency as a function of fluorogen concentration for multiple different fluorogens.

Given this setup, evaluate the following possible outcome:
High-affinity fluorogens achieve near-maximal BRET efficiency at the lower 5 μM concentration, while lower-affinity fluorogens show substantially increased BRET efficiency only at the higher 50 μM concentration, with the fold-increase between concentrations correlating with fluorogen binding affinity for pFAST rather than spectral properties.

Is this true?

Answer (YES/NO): NO